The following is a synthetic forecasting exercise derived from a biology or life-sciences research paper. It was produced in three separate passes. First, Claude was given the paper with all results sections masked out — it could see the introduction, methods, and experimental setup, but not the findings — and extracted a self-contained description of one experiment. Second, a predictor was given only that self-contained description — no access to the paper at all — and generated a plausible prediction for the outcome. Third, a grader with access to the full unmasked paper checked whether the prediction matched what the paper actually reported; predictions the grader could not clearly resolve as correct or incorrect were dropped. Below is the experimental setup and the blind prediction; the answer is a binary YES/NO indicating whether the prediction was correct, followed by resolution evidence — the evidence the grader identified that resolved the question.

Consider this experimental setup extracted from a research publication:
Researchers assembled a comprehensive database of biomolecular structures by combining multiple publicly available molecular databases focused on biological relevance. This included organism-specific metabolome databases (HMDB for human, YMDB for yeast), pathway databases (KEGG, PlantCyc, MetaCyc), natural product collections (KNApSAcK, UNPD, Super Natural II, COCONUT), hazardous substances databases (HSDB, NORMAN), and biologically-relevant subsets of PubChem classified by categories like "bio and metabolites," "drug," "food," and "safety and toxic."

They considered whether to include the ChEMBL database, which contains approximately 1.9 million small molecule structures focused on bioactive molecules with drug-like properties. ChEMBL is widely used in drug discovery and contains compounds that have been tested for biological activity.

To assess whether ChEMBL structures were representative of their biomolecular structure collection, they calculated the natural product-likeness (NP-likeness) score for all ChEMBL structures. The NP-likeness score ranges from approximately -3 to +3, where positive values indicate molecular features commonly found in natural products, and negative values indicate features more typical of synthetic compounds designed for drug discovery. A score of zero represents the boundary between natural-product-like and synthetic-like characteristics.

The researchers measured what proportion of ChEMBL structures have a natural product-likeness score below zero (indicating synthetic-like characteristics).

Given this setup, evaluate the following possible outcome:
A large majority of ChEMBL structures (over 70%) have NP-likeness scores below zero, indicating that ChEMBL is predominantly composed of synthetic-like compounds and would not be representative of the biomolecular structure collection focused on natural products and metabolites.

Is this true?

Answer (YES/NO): YES